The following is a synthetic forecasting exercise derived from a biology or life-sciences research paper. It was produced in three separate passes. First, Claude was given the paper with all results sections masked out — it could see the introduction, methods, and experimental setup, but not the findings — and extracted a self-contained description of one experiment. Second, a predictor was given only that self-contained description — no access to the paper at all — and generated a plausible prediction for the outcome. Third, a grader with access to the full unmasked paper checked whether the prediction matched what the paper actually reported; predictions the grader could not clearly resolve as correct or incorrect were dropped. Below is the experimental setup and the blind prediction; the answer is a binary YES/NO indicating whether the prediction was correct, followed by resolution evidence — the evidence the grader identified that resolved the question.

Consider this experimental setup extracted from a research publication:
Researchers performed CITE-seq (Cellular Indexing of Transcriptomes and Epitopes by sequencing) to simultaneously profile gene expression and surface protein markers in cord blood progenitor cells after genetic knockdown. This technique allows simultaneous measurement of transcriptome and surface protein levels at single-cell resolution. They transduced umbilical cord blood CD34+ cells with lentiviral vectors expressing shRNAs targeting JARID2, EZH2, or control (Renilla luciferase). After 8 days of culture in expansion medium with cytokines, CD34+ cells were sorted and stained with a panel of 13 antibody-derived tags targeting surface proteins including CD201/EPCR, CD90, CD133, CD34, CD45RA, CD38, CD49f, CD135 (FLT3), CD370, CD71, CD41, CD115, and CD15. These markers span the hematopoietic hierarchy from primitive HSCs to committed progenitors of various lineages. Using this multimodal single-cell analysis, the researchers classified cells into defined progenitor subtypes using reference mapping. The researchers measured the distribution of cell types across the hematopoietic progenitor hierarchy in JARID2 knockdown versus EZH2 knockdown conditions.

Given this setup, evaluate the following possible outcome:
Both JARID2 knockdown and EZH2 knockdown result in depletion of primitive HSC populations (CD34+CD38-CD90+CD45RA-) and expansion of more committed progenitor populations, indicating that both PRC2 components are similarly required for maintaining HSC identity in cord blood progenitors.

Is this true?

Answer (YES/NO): NO